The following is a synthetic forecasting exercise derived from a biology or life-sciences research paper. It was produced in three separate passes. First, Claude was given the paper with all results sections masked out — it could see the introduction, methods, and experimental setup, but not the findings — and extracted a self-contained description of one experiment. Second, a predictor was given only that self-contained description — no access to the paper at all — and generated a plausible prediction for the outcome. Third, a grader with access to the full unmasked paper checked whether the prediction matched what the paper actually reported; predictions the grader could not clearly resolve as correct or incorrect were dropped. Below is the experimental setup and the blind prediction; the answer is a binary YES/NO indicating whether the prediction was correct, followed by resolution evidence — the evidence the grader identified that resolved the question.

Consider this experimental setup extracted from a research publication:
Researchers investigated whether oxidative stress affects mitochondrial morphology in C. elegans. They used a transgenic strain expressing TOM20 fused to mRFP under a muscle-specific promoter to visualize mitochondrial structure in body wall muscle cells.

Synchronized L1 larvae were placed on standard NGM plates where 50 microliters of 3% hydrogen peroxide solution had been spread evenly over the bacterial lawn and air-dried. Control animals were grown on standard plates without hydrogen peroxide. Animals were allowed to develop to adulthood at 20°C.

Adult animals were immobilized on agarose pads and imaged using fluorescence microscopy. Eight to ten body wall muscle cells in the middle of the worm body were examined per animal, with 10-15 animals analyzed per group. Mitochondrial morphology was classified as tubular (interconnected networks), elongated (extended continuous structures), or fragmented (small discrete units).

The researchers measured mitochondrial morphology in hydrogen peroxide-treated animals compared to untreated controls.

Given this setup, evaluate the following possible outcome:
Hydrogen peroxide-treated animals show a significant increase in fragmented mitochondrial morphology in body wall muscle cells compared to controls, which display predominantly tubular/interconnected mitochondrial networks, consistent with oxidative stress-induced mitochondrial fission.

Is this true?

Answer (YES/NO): NO